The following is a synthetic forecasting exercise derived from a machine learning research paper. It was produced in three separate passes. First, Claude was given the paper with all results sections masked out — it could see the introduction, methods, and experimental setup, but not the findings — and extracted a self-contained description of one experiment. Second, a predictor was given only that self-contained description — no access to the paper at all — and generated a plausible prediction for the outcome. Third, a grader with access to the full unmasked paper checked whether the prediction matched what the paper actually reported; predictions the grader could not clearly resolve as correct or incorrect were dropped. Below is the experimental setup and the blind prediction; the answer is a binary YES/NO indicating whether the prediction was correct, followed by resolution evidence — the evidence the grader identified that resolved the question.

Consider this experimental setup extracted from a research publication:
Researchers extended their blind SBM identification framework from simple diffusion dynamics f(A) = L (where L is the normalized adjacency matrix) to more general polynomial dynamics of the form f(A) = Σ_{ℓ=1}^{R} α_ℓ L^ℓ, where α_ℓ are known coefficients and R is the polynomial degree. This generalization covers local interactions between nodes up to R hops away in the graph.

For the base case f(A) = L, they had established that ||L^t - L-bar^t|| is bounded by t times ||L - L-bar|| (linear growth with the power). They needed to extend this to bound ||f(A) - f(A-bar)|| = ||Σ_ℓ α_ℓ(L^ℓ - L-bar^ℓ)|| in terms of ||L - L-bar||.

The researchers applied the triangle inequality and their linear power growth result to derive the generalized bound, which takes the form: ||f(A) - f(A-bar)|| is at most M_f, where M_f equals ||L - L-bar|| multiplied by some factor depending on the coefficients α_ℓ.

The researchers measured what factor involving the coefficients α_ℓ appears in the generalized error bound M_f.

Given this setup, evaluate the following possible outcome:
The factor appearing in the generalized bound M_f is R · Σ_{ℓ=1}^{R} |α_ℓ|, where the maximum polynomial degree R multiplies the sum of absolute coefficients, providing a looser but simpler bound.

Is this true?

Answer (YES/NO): NO